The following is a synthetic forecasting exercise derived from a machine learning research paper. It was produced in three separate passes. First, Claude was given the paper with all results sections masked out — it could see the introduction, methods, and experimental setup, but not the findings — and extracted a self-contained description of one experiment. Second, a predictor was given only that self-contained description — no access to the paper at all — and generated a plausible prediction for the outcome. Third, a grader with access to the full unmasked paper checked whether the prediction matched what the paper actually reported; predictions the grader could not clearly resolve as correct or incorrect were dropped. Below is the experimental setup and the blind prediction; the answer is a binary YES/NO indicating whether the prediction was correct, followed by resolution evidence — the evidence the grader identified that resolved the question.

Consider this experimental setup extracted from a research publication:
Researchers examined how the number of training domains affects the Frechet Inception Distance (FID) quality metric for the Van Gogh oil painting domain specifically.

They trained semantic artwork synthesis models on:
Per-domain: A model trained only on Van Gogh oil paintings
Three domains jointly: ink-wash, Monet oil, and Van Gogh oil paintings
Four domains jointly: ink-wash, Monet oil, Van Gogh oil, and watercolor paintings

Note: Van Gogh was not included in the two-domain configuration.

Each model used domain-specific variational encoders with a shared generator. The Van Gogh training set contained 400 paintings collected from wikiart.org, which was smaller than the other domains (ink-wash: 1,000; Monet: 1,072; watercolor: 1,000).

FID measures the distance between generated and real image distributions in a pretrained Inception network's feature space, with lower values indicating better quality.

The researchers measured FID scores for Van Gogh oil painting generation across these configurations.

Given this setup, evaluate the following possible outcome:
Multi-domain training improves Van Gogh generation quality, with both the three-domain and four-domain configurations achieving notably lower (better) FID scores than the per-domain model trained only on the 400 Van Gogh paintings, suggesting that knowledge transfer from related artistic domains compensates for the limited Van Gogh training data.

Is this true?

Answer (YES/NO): NO